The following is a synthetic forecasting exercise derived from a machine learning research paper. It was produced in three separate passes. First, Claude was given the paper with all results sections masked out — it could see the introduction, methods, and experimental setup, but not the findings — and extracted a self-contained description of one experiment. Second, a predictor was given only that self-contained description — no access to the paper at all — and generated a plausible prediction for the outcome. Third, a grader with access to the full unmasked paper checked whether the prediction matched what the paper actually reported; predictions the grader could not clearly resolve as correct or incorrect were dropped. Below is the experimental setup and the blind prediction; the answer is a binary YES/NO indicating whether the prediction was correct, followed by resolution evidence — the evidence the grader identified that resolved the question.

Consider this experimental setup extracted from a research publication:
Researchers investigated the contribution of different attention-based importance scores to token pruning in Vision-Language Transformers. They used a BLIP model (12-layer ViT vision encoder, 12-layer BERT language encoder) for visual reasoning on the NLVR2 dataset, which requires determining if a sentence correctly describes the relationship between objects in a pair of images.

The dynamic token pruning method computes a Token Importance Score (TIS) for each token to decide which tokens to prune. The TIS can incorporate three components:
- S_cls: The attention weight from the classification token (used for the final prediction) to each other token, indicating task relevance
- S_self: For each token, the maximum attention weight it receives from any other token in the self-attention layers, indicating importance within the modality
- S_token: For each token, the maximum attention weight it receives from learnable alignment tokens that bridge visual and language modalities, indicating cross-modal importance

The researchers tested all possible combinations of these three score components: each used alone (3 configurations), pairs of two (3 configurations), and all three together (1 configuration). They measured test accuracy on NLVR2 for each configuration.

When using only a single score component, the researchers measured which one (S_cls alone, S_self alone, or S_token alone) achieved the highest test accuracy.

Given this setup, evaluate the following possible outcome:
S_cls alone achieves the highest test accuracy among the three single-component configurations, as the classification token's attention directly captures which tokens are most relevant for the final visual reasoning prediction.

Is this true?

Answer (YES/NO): YES